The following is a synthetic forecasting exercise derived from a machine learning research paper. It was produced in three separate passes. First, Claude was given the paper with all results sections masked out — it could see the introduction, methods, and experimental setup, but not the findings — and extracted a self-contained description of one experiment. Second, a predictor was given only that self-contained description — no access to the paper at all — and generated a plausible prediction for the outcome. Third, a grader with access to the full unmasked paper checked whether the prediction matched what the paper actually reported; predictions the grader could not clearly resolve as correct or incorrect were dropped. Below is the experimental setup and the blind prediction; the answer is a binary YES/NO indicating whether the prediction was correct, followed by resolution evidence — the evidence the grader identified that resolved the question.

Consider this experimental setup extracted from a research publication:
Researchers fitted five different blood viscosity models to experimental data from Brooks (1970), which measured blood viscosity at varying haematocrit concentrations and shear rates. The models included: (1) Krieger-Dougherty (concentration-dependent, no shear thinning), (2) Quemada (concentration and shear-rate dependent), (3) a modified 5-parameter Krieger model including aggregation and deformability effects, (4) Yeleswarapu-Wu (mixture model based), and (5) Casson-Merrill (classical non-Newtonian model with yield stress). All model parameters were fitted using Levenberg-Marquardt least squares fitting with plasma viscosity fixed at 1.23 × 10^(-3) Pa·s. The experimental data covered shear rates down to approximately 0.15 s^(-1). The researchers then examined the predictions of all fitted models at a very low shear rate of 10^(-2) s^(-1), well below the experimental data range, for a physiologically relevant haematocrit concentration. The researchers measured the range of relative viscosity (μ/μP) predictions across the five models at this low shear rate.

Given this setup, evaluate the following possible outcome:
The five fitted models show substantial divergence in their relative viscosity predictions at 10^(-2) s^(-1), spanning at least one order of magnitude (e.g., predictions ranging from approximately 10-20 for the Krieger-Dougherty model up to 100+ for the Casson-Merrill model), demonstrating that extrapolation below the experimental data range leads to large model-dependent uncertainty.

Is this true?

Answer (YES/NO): NO